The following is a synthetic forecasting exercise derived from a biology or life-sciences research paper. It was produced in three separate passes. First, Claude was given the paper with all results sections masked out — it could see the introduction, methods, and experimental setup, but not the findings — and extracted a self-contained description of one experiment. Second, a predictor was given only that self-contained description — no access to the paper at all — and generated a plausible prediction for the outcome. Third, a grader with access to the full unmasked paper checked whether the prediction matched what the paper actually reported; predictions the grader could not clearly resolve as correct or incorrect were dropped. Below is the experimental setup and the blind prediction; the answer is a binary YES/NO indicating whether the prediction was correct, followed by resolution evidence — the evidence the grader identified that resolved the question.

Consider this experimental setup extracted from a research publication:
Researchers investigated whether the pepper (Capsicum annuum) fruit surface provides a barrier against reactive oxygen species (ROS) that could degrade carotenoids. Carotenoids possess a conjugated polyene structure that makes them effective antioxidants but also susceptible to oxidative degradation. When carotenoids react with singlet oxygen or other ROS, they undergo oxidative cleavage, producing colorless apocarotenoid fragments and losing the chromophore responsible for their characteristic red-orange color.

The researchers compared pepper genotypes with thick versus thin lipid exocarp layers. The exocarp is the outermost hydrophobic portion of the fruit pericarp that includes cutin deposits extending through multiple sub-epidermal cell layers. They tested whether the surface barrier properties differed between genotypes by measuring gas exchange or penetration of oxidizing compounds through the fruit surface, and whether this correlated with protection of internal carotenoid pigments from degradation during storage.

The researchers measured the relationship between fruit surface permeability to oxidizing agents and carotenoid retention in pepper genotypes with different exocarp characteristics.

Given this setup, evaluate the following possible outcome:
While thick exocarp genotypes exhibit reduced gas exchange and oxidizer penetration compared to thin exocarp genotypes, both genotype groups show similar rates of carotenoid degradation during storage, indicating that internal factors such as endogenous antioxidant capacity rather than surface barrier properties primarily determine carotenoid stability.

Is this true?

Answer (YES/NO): NO